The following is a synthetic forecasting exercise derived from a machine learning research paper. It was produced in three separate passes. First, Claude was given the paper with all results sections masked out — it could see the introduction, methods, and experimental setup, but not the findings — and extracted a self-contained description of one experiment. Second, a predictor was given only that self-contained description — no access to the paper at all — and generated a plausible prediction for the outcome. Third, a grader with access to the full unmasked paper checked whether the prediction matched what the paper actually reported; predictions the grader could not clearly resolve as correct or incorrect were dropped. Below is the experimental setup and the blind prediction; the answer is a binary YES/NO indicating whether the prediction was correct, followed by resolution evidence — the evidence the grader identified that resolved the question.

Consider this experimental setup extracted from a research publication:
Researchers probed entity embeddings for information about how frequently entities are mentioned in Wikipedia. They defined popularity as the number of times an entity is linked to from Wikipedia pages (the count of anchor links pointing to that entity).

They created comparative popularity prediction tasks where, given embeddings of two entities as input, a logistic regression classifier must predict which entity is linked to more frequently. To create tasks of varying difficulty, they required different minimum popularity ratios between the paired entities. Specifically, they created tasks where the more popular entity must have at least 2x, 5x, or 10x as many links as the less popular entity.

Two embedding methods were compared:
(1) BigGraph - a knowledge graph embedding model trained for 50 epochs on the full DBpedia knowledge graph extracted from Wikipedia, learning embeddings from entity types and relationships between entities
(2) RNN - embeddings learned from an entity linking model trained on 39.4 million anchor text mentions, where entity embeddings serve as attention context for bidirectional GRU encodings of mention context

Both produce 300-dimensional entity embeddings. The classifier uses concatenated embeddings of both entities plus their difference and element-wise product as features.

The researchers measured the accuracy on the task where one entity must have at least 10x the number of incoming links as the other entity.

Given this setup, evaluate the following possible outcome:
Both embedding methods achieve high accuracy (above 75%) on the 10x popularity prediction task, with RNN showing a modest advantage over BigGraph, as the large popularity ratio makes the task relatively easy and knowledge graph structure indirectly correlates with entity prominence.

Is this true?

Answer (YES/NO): NO